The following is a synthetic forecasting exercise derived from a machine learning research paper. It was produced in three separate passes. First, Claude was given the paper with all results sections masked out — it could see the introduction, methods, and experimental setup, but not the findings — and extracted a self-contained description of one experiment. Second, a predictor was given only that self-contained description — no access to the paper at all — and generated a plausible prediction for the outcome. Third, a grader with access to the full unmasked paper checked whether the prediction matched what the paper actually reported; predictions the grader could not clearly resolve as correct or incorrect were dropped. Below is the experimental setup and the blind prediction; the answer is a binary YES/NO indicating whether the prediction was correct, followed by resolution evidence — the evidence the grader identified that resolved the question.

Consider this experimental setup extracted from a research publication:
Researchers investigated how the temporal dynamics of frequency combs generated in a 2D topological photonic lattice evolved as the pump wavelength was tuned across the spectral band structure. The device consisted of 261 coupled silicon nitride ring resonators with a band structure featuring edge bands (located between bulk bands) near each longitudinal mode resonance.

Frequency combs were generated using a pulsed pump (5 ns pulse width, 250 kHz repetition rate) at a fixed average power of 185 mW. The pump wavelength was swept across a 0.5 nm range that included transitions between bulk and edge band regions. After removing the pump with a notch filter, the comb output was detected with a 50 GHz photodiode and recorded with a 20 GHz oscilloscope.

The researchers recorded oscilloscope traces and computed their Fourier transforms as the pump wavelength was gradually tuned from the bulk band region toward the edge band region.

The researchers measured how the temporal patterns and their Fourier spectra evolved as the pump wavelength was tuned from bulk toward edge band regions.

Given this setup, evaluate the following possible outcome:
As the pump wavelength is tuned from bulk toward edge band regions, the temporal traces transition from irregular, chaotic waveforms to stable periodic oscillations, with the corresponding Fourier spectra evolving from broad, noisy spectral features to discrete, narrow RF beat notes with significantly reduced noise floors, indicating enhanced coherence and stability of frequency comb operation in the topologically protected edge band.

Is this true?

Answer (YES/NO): NO